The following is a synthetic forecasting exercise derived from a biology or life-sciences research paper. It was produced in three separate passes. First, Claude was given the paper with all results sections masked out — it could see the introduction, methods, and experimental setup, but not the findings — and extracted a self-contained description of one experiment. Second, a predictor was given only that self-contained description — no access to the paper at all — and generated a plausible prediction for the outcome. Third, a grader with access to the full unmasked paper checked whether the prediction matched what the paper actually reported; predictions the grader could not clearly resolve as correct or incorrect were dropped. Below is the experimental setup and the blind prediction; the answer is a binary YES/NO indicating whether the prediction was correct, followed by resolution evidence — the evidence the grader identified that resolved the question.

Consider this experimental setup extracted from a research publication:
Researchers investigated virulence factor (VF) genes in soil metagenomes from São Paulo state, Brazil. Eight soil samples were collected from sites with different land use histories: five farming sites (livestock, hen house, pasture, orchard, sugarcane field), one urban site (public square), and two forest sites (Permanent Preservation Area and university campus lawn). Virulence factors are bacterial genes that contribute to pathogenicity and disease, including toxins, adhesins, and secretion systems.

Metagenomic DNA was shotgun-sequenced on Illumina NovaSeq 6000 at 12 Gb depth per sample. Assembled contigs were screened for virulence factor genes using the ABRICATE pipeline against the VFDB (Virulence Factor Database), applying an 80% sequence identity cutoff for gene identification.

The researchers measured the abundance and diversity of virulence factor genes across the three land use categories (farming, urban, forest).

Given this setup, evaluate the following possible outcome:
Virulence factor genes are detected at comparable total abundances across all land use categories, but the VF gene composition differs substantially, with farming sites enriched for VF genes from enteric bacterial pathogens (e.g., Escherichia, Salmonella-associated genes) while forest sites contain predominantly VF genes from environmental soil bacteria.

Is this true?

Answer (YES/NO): NO